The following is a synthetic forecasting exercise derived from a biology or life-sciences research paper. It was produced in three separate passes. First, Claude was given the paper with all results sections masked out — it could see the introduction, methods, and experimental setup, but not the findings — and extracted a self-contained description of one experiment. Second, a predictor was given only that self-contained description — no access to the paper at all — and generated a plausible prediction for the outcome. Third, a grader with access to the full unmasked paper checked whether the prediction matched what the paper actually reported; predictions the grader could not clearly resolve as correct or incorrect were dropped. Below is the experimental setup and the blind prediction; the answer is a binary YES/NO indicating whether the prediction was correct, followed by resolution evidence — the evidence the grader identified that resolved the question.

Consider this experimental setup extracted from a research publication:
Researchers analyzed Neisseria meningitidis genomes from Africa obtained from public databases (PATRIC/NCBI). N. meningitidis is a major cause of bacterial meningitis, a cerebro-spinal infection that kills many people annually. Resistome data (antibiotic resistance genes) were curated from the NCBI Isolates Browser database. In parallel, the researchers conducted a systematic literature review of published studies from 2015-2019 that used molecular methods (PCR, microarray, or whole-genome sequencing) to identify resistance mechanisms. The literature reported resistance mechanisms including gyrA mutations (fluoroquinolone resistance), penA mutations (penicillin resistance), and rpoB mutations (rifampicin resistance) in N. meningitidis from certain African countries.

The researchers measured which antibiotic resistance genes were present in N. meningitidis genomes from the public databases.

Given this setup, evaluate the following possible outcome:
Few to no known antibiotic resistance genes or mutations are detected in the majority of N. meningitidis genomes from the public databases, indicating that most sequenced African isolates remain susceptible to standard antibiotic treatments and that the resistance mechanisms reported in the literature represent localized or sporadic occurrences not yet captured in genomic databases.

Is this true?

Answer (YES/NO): YES